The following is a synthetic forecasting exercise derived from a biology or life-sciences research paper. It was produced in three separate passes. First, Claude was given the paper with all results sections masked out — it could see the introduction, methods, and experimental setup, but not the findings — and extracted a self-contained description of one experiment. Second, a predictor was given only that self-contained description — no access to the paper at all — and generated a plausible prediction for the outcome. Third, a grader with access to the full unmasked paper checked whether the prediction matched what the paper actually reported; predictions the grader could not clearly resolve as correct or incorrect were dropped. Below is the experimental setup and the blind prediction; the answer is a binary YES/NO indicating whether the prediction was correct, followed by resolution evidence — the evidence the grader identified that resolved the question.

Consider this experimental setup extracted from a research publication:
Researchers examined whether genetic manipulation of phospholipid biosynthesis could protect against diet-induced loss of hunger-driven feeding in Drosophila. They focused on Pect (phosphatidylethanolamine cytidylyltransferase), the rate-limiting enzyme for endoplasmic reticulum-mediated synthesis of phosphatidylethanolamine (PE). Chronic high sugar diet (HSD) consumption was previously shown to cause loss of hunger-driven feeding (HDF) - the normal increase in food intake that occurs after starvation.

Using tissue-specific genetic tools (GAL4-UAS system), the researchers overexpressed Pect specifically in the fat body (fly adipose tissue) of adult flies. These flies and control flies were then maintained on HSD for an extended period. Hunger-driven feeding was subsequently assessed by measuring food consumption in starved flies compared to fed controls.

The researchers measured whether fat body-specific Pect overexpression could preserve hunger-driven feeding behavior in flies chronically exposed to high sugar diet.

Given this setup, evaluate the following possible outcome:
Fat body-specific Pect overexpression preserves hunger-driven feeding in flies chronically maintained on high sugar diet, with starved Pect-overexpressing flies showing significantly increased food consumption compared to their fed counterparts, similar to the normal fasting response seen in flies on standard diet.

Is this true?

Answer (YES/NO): YES